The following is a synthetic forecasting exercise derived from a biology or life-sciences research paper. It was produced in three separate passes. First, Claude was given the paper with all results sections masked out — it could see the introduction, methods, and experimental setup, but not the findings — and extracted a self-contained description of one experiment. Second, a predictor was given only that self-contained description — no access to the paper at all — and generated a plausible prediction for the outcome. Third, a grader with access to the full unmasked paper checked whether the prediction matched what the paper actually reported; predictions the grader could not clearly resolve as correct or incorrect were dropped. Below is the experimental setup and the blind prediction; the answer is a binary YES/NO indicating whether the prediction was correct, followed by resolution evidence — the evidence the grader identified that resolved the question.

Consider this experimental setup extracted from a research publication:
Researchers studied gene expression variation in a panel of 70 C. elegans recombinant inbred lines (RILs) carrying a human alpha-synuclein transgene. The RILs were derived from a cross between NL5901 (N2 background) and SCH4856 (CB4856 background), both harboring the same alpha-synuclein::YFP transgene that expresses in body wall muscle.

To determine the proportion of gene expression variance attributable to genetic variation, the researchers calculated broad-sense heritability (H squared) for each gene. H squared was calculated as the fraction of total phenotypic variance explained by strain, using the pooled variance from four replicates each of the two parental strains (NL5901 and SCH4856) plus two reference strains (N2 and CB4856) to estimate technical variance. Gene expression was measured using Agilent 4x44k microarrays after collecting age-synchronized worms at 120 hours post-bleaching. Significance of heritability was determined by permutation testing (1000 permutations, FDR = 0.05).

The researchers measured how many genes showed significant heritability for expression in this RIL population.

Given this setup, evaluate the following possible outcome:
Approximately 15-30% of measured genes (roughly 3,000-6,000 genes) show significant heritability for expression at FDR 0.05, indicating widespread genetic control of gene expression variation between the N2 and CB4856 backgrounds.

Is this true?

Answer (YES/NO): YES